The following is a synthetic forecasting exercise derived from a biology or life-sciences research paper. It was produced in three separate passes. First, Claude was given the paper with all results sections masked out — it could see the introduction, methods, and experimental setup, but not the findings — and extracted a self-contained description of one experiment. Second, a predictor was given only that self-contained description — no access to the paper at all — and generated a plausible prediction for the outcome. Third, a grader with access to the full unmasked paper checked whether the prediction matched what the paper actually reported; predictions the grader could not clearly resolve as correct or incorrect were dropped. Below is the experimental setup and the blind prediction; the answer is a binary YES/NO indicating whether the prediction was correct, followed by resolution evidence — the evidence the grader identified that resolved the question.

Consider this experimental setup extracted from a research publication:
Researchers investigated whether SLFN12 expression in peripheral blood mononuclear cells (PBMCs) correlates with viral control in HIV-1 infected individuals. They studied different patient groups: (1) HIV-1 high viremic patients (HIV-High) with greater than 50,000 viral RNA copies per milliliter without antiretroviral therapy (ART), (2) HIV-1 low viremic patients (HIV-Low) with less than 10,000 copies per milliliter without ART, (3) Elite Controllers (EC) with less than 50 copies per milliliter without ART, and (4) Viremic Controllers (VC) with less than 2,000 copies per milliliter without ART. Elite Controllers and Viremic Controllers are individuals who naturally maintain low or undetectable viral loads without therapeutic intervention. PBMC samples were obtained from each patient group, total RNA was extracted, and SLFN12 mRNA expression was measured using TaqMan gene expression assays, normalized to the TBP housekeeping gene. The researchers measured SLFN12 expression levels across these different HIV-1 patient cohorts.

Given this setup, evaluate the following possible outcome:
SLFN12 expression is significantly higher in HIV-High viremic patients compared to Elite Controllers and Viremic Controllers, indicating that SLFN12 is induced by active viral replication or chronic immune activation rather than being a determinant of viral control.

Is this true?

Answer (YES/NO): YES